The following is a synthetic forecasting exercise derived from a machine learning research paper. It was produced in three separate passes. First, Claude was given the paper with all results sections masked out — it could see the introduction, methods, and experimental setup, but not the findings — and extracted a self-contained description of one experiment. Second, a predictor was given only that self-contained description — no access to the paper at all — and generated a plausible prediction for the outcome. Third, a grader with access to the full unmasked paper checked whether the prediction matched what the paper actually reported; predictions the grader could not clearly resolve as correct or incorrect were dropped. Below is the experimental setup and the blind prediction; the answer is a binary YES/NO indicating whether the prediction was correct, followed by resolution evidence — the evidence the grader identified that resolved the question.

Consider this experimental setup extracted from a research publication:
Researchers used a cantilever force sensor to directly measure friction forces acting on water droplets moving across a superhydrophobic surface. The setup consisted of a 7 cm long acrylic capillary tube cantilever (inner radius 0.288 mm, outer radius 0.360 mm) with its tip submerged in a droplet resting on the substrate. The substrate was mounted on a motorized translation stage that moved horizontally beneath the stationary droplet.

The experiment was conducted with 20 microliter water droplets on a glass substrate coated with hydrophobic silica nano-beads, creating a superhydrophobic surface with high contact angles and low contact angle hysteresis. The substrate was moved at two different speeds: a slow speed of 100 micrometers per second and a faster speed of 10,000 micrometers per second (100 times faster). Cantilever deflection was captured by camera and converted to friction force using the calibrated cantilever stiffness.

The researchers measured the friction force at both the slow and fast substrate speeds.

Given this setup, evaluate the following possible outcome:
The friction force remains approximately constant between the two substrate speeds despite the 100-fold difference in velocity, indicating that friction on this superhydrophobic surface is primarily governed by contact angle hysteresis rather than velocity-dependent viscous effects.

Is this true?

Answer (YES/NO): NO